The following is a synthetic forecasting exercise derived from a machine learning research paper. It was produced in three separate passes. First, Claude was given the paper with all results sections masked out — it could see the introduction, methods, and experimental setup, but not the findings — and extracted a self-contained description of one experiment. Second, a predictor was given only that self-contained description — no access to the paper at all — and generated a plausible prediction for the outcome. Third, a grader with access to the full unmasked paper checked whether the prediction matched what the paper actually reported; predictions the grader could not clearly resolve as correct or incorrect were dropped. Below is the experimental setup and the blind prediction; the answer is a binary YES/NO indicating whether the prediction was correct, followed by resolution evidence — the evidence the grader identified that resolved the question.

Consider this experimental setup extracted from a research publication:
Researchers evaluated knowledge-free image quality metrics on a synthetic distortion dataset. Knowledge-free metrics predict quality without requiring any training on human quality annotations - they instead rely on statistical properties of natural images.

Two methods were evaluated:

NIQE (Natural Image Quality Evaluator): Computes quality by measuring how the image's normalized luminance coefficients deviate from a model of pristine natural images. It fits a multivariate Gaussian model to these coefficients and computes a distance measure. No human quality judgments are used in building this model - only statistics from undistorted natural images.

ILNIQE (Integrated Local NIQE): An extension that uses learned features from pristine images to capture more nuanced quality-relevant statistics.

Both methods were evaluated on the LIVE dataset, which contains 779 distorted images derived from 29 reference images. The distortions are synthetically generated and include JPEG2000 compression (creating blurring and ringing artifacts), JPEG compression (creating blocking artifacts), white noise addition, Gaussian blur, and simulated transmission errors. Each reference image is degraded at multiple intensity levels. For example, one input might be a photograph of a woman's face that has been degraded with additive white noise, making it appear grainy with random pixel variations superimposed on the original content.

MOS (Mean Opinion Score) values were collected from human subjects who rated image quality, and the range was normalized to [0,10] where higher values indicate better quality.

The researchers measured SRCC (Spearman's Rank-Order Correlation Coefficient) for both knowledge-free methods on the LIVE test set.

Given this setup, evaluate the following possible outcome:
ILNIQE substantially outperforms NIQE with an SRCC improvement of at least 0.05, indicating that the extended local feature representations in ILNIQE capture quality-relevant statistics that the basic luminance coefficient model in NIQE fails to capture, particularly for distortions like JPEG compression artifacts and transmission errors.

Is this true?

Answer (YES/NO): NO